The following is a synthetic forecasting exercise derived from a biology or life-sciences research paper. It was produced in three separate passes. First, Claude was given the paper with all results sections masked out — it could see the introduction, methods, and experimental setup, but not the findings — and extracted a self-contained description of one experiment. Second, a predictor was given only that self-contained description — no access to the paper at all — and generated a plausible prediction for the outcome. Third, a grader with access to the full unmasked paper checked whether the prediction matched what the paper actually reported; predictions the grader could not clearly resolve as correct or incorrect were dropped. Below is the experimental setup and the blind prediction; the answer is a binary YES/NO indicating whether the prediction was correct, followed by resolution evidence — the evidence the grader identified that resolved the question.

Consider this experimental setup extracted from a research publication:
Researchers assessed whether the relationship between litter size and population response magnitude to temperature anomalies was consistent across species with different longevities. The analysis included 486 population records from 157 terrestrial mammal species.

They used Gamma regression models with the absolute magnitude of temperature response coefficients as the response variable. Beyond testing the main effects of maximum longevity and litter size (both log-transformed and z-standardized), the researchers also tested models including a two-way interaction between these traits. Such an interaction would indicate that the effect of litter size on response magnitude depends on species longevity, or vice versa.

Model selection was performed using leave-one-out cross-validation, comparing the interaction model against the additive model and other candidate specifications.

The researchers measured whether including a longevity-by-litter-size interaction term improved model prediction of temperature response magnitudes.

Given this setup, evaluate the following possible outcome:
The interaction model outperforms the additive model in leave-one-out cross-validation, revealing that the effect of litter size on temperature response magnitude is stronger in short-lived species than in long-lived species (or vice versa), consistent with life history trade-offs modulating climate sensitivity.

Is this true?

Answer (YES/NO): NO